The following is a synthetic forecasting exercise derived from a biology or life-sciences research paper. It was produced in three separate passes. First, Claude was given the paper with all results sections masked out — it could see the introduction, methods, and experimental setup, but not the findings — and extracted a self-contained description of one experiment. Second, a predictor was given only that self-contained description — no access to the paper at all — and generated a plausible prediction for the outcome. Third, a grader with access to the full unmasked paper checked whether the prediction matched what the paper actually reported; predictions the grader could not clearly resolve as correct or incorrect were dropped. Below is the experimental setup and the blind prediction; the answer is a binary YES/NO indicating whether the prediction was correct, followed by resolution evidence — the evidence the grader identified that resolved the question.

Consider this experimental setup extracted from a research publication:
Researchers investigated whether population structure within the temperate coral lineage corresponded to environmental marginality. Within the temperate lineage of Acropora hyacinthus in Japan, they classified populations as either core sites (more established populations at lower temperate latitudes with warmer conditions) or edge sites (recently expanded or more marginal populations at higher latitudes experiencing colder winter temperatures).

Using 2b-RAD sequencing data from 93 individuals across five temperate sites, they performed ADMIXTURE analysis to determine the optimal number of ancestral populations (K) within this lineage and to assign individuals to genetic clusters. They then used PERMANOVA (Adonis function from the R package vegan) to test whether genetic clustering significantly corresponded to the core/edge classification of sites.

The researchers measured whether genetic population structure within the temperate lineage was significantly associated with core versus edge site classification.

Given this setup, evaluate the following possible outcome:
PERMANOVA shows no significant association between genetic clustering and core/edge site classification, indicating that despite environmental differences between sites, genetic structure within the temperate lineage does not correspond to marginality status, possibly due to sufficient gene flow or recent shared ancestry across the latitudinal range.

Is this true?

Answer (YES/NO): NO